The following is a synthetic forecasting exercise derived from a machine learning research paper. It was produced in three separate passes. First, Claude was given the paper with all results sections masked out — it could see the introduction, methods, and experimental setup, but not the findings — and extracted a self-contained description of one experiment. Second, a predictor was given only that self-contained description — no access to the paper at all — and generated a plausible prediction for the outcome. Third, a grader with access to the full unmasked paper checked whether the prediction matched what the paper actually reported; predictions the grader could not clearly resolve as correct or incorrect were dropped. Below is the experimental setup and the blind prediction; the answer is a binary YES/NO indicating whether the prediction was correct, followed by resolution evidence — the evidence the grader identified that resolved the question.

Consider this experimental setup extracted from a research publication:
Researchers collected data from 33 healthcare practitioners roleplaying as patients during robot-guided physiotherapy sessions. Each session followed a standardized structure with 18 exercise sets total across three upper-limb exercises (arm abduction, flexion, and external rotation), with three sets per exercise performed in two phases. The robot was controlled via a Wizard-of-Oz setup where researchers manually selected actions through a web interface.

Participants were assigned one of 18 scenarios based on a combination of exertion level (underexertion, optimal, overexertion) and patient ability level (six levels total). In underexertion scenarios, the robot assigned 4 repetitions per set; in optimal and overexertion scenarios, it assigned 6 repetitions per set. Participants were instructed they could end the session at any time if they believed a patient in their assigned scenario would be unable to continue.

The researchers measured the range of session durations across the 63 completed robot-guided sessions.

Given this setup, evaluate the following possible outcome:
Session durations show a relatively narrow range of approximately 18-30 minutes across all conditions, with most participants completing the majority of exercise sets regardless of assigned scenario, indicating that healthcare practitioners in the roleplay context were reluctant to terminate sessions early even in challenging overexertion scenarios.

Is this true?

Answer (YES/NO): NO